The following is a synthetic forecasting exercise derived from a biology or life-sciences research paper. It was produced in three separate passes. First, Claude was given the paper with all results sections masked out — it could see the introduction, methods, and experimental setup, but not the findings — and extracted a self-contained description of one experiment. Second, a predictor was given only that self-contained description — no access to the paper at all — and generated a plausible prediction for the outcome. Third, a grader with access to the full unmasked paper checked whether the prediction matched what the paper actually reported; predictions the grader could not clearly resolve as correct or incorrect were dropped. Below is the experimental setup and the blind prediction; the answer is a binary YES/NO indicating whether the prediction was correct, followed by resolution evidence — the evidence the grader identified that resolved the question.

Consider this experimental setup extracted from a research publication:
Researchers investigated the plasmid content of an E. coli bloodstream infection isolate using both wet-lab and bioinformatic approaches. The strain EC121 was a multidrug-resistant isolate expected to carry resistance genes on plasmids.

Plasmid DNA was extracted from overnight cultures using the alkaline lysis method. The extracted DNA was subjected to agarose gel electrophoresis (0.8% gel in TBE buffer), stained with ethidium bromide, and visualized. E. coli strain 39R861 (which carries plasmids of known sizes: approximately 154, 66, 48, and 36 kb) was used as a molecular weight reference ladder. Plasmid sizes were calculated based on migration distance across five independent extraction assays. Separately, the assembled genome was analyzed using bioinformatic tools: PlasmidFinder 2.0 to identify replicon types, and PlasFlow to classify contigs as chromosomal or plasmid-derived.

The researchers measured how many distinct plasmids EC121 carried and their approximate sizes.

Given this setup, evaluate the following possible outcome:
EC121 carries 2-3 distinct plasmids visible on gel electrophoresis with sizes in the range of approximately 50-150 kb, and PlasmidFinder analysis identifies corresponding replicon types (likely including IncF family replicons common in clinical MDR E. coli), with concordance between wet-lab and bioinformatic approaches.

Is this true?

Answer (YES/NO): NO